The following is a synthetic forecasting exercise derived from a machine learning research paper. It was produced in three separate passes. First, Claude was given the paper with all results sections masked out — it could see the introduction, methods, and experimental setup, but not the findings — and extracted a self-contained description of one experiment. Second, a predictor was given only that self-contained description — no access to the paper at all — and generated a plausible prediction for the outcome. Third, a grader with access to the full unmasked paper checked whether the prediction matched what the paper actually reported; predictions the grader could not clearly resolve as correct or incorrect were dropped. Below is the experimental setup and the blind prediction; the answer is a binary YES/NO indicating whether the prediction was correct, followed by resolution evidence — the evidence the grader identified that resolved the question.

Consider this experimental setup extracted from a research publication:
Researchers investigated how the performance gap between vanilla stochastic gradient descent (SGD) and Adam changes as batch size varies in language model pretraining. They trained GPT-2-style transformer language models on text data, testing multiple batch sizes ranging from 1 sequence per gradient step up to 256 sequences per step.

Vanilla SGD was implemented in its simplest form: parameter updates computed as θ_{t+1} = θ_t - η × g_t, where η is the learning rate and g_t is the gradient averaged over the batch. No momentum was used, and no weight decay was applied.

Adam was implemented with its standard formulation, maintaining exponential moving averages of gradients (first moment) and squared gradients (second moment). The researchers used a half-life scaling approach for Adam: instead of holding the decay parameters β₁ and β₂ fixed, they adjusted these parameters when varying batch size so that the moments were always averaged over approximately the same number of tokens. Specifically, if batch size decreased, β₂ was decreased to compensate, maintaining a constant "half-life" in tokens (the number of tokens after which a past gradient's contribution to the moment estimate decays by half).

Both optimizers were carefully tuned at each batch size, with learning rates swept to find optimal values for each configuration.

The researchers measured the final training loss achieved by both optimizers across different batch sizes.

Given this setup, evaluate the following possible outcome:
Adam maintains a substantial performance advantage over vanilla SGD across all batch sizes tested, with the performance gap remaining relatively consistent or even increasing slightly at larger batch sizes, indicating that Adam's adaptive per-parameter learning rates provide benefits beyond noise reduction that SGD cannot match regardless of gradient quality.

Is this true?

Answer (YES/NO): NO